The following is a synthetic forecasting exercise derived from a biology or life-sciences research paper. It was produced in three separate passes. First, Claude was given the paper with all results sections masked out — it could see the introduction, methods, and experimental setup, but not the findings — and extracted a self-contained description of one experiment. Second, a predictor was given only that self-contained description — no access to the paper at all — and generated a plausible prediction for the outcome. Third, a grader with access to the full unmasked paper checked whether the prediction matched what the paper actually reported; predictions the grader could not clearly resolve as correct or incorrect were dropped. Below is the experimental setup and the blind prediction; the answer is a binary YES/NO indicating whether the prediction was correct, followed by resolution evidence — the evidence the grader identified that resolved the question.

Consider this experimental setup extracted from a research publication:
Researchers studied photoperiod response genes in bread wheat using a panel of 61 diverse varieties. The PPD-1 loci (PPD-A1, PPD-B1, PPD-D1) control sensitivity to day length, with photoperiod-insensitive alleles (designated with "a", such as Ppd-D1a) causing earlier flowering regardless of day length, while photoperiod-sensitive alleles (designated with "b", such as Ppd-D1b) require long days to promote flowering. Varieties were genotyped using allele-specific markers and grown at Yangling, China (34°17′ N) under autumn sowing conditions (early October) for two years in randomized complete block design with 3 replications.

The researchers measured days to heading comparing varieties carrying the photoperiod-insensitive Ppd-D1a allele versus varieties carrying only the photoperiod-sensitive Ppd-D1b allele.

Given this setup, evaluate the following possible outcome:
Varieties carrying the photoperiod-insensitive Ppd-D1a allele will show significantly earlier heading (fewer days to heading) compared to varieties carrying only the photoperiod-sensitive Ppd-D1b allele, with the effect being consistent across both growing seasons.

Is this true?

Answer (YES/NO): YES